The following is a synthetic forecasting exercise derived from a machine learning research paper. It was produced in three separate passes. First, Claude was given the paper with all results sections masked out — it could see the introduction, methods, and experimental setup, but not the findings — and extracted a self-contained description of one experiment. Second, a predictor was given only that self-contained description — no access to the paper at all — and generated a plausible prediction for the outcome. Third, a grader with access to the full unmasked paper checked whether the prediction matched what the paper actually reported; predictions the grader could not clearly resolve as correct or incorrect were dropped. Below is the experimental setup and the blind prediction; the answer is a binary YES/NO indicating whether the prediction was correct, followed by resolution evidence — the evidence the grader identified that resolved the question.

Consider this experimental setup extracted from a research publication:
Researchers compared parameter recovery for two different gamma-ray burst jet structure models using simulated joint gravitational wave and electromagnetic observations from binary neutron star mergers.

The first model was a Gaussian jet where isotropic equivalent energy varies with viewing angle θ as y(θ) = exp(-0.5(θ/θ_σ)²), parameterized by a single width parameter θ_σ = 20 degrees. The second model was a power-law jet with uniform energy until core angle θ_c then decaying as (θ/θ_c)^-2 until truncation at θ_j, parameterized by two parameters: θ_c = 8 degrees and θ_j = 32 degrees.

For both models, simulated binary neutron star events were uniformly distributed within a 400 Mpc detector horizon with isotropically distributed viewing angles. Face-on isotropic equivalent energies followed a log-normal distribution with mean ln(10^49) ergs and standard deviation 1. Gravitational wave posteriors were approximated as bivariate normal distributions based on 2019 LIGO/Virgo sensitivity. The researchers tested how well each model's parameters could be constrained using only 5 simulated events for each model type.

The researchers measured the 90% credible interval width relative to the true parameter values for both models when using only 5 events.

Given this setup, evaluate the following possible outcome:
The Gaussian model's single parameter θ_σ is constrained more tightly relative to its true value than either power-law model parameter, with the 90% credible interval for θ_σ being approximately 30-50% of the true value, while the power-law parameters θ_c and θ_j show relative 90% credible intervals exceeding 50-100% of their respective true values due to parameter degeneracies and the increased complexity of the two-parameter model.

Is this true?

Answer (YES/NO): NO